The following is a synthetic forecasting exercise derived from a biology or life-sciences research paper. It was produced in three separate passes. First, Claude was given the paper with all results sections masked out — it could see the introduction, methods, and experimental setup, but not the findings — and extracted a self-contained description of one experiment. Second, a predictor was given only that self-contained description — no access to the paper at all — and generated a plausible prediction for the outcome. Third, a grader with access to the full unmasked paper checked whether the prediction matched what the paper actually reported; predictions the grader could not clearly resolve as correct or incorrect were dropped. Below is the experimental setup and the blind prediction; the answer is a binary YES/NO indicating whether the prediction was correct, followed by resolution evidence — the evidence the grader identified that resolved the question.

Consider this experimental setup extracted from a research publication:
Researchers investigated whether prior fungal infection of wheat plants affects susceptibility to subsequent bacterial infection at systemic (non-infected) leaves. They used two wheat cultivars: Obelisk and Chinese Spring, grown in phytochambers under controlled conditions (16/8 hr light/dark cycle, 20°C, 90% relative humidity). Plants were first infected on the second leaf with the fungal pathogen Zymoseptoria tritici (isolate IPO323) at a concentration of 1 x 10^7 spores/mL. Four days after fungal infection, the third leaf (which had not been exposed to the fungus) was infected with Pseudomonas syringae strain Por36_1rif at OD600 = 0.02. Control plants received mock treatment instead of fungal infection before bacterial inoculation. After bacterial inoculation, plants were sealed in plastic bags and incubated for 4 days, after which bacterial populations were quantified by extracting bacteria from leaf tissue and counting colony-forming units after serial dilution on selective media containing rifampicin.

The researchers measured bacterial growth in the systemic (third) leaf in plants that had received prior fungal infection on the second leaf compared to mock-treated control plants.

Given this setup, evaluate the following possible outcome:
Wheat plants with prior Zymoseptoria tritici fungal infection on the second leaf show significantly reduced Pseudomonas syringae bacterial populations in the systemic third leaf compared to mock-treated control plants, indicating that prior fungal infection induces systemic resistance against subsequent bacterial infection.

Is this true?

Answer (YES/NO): NO